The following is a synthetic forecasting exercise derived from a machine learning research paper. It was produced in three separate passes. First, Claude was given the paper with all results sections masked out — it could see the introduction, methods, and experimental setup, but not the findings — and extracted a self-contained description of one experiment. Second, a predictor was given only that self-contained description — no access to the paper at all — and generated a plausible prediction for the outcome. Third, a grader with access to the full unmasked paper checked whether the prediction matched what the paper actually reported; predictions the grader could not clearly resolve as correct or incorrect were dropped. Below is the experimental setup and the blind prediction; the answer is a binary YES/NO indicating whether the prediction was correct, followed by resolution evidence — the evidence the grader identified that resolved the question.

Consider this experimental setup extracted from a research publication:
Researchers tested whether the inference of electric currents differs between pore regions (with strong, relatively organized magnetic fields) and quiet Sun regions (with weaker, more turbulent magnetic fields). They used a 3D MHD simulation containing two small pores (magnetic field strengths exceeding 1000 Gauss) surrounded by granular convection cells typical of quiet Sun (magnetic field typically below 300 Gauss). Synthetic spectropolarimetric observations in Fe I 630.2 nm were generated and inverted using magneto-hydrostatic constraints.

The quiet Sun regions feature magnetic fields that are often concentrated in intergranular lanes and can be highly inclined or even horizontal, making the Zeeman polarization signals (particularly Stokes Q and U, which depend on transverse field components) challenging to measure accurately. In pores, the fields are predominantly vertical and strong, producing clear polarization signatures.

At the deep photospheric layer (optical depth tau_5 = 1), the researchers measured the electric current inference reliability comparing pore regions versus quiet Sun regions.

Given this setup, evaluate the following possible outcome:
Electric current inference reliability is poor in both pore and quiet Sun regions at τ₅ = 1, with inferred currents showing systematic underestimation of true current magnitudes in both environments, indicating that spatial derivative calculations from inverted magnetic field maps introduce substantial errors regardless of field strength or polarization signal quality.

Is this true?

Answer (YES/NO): NO